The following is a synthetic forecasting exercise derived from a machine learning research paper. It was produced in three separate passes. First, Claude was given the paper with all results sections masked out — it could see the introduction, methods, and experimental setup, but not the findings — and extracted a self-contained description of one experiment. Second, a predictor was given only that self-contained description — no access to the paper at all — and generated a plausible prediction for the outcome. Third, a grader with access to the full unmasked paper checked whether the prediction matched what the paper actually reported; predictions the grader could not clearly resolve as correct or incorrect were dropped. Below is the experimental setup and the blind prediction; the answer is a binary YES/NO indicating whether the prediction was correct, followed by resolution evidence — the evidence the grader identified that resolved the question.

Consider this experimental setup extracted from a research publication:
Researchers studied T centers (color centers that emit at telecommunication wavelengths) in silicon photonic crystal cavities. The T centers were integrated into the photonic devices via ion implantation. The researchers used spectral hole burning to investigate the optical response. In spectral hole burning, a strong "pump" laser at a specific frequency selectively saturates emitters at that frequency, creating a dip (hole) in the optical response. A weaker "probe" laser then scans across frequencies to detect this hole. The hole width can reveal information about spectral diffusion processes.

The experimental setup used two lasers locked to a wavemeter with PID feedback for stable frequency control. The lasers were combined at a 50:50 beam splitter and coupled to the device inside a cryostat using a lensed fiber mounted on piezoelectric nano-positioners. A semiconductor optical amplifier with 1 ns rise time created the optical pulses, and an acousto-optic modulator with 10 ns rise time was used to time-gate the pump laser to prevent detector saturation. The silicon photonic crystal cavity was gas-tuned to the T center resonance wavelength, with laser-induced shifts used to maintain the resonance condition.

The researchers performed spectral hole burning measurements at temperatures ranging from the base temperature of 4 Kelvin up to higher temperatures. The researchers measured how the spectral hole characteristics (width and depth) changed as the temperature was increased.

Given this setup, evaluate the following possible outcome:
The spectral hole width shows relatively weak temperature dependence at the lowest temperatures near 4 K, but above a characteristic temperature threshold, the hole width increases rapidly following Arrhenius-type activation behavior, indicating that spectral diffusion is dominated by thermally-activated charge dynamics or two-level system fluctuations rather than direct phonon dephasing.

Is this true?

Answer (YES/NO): NO